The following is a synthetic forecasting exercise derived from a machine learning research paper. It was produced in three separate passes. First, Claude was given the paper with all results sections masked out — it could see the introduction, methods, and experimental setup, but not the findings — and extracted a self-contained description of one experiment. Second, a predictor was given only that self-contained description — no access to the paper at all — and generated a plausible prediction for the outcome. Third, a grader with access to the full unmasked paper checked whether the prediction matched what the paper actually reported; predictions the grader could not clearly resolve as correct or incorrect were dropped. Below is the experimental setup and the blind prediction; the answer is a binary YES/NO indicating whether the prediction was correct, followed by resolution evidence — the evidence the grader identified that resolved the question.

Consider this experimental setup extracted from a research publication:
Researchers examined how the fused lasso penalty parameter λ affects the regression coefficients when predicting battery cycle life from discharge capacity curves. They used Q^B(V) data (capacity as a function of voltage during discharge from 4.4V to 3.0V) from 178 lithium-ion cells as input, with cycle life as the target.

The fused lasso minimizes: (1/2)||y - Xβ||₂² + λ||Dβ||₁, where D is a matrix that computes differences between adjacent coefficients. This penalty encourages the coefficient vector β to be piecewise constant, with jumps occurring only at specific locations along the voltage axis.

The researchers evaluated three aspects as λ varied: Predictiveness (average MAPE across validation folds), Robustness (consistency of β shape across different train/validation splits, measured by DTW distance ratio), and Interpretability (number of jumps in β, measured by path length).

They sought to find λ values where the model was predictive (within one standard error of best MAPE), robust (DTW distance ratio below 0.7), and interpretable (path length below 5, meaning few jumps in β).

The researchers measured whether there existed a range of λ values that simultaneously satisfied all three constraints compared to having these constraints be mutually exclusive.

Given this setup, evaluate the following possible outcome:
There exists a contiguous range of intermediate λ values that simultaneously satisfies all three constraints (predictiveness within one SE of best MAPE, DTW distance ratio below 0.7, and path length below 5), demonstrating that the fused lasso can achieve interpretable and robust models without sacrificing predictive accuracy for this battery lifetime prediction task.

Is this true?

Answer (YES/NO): YES